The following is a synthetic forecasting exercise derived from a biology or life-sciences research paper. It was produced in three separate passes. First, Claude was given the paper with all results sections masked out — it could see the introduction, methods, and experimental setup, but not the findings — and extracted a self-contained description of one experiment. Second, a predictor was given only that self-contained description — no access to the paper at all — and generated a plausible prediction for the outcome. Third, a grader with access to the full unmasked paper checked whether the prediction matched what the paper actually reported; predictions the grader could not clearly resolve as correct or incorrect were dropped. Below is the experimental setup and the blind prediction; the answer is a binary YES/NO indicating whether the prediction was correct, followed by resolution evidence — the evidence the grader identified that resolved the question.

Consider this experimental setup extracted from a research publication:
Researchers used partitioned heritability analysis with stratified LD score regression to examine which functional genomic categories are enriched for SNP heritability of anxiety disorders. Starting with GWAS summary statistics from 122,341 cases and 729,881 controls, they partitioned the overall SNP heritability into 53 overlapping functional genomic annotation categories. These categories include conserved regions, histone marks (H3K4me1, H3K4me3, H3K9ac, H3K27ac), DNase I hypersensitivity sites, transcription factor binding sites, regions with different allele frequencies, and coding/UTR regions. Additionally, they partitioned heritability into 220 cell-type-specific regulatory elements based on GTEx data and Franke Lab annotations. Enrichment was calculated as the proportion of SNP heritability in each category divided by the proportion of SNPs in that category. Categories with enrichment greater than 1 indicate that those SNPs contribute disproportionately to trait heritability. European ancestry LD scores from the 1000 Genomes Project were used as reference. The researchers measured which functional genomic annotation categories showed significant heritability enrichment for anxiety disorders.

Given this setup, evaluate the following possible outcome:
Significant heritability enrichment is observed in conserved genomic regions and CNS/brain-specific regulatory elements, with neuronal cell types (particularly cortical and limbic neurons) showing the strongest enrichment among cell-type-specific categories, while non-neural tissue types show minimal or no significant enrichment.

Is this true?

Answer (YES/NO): YES